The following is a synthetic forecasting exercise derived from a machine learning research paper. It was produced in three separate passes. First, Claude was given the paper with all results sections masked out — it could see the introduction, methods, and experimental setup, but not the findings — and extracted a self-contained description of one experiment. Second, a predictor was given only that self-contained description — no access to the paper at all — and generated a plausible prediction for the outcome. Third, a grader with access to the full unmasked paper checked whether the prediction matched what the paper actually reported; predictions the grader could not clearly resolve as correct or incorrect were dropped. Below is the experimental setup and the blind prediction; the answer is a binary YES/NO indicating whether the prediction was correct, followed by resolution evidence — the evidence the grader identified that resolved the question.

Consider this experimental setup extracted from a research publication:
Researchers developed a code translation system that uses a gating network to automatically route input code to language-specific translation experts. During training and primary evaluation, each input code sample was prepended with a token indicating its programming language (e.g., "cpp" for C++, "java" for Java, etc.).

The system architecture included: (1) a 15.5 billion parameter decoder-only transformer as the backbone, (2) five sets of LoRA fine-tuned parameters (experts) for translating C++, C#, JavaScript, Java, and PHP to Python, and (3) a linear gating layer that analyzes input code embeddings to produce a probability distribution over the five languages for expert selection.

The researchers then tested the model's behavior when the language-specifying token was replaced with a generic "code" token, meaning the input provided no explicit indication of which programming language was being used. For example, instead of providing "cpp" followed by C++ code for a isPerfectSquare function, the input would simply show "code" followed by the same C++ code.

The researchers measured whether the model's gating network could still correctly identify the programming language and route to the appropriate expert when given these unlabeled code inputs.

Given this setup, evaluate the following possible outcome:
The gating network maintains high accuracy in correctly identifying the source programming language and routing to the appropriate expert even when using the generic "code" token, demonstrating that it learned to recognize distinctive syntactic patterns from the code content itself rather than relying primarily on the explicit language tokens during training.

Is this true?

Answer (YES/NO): YES